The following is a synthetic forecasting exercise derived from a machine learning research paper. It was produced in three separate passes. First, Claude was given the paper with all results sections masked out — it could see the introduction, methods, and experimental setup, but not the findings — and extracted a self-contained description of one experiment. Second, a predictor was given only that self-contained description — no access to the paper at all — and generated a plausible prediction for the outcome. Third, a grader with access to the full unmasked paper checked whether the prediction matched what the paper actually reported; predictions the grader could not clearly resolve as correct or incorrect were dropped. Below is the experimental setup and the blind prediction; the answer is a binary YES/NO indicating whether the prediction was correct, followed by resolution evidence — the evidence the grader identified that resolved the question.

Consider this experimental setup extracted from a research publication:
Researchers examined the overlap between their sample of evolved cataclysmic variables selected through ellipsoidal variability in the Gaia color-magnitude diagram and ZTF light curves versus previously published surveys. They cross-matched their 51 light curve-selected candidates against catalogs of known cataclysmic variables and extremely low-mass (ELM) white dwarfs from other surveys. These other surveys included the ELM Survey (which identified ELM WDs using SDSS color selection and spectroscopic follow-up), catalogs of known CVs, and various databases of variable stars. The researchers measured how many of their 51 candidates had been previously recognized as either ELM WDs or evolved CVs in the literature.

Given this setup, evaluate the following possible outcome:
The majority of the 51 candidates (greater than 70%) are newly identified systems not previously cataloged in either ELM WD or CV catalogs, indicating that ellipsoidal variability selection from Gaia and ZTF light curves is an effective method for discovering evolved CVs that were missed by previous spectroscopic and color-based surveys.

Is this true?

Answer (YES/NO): YES